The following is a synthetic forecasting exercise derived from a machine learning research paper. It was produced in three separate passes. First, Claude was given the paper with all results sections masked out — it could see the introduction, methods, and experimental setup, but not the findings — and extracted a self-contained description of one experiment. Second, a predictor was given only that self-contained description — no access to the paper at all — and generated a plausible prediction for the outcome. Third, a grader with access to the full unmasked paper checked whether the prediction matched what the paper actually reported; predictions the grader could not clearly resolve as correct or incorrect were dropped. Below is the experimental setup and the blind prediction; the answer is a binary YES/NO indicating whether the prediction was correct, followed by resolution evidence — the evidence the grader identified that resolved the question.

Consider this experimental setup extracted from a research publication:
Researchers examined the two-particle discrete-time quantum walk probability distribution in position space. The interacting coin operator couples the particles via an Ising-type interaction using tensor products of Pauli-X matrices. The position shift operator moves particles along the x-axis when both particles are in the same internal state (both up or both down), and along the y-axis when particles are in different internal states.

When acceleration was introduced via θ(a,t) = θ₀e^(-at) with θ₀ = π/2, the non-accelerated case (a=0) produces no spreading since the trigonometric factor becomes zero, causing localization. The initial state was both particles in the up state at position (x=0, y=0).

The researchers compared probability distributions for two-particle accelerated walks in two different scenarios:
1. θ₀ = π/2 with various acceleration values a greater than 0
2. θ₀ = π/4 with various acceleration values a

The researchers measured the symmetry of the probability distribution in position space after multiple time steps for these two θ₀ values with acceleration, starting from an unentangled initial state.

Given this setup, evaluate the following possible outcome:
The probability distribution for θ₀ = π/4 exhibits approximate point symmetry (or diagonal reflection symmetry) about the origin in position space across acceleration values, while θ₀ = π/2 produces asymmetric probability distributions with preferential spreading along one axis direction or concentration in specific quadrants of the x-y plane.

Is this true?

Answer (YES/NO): NO